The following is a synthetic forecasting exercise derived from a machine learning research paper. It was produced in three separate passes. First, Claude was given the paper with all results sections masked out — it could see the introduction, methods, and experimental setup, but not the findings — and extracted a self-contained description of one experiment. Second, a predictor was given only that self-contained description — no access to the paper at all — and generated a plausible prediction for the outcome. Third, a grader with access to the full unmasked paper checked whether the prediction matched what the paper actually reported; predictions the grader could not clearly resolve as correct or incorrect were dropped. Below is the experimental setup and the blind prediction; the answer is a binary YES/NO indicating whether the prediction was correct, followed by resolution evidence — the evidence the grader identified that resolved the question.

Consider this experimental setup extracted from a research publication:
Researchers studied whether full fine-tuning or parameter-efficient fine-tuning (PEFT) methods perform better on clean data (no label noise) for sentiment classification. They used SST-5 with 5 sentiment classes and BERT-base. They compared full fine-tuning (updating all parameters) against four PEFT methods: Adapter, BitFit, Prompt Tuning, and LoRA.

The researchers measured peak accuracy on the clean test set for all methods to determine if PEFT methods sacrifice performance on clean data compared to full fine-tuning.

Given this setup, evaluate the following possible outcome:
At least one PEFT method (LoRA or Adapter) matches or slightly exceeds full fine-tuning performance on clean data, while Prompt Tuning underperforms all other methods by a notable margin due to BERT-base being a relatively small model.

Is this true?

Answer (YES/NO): NO